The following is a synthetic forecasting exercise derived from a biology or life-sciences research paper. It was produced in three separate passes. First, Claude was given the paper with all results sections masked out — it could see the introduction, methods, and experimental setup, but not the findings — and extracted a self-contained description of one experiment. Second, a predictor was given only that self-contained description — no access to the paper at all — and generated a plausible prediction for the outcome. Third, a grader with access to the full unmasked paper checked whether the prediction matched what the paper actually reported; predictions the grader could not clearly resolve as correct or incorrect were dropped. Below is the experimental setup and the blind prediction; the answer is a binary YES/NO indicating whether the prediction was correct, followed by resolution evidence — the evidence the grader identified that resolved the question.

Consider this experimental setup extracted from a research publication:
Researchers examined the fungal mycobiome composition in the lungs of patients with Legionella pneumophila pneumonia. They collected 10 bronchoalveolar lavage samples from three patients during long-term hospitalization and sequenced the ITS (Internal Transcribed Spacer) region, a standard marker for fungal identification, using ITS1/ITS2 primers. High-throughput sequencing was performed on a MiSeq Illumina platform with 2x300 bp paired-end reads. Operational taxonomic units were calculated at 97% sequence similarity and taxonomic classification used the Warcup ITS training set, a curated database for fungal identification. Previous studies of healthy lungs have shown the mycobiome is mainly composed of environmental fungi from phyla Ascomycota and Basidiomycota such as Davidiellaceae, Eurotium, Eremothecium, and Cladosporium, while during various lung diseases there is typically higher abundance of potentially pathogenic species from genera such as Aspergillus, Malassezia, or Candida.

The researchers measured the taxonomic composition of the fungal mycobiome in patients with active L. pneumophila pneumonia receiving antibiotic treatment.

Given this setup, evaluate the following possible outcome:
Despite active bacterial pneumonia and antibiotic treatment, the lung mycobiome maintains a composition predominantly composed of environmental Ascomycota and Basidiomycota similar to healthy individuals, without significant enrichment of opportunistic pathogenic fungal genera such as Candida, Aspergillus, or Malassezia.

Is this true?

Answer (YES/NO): NO